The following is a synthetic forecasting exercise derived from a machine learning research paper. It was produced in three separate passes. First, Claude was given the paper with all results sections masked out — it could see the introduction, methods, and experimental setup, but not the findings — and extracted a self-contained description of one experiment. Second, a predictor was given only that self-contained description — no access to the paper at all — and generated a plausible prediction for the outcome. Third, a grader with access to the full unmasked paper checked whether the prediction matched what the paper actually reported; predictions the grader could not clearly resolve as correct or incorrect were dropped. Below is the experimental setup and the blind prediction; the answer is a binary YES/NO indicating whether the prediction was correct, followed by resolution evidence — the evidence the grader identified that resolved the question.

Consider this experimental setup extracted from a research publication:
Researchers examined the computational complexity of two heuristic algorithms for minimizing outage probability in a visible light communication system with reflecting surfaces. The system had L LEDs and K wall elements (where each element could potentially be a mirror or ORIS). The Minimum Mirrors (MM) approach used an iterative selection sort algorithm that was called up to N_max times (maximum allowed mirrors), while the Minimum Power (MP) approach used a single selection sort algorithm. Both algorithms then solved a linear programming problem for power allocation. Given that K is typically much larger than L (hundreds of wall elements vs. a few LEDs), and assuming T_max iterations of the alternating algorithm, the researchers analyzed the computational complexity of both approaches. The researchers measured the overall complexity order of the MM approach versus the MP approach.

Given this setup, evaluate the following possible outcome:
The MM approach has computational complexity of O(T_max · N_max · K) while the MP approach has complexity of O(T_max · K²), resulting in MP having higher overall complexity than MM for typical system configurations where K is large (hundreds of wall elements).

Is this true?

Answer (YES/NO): NO